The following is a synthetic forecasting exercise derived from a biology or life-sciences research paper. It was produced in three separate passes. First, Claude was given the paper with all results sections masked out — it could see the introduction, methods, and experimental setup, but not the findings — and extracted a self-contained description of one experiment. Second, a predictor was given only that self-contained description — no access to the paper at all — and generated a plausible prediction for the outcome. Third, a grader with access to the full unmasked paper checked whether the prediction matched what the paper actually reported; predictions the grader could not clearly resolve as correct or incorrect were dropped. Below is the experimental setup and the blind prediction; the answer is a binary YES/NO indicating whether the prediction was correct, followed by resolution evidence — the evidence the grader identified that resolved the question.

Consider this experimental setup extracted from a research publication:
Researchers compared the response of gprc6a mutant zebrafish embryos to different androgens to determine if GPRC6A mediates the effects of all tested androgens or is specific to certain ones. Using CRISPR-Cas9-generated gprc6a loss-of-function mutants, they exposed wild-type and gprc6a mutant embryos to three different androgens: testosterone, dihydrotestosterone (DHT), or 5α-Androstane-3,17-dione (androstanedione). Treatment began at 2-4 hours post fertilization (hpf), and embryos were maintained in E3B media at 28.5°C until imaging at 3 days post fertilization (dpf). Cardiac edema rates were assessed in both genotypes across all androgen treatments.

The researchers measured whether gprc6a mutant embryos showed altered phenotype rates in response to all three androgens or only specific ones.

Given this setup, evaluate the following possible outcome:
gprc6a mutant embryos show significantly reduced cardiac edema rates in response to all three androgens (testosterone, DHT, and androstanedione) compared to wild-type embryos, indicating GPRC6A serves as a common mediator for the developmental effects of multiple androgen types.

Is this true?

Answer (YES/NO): NO